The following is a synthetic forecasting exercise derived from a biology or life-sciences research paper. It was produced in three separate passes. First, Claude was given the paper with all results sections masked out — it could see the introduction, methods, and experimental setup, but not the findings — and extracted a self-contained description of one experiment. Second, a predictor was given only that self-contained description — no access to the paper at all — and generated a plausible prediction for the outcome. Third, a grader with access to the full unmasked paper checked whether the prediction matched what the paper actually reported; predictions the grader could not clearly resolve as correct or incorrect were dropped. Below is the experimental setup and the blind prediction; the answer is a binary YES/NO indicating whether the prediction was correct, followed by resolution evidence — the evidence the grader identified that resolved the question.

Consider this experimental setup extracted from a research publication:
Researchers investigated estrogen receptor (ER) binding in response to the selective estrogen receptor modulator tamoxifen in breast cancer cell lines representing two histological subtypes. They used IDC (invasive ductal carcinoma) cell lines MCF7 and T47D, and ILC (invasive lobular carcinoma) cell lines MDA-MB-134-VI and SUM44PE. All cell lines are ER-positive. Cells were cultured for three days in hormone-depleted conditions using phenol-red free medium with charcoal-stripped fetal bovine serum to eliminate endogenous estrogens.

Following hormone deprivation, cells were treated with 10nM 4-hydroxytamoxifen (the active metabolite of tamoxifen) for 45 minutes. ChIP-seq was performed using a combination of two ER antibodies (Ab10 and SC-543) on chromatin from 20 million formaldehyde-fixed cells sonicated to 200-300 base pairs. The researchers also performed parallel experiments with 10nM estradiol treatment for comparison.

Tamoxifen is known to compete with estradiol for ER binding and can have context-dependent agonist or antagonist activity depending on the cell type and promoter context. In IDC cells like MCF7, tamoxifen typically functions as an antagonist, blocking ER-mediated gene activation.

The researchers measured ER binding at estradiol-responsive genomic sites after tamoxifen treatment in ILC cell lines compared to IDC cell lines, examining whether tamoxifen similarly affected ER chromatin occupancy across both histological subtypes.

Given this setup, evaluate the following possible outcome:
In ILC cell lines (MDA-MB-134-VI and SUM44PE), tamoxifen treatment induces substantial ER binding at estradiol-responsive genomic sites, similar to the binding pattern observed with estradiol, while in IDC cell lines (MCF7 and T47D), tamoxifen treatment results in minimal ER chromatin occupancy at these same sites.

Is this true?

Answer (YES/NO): YES